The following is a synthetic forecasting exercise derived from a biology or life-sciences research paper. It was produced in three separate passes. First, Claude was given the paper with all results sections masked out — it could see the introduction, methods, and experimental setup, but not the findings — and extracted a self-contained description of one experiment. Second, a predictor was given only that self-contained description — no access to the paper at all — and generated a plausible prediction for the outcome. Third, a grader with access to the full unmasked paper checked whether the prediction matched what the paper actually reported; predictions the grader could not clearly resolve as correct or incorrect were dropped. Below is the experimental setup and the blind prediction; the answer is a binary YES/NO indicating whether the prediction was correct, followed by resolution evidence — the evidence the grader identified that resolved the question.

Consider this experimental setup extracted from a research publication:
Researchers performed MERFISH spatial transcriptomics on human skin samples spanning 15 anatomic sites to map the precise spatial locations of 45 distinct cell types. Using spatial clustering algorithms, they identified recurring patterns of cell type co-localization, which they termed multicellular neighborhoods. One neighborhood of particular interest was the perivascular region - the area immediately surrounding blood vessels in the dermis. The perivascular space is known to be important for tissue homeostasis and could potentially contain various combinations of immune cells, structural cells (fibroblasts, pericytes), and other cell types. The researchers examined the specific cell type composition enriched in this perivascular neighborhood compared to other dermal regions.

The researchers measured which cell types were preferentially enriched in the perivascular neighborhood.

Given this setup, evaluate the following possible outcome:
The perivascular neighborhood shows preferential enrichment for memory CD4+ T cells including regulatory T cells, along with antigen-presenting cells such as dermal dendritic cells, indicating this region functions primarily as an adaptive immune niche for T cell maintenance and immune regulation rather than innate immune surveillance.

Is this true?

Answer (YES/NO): NO